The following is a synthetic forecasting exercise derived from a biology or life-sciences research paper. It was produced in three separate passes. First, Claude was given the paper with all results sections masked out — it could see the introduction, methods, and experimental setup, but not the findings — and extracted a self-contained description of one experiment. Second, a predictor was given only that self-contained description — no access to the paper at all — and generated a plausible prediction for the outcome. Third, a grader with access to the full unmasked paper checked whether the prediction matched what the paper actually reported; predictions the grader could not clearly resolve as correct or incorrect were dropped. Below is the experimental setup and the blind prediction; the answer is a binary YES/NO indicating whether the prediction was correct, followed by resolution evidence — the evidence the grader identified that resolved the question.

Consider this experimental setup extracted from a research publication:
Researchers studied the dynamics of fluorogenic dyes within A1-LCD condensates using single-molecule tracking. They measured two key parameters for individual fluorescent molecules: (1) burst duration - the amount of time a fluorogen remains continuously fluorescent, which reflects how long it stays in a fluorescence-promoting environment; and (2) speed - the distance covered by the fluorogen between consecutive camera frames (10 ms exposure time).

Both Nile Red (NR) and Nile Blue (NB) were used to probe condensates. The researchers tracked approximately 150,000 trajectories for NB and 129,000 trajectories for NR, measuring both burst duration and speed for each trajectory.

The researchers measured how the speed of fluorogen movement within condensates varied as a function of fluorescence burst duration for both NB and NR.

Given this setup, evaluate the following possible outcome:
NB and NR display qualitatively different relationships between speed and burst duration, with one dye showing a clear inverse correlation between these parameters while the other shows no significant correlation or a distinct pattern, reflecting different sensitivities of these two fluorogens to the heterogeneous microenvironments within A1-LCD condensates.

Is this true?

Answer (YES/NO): NO